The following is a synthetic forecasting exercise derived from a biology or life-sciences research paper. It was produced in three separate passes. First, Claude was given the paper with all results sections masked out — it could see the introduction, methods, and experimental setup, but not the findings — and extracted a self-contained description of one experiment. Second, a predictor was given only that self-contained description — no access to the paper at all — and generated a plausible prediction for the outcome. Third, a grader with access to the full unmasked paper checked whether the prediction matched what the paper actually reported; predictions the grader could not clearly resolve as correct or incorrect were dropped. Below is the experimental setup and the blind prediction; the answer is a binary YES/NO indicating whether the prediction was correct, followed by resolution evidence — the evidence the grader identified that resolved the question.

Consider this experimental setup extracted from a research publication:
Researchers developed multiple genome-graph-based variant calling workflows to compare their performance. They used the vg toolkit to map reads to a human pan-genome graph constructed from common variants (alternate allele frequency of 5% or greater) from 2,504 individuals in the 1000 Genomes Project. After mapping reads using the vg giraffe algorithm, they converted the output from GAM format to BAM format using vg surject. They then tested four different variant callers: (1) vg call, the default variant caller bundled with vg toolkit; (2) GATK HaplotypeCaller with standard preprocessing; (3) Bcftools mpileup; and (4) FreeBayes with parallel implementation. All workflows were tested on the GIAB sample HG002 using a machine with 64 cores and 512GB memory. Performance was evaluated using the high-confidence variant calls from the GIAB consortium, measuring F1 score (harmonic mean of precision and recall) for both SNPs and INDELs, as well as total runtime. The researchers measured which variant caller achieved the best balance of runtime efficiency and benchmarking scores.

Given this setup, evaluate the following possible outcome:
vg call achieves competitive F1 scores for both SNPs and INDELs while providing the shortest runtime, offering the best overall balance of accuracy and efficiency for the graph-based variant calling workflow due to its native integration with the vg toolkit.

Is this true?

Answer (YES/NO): NO